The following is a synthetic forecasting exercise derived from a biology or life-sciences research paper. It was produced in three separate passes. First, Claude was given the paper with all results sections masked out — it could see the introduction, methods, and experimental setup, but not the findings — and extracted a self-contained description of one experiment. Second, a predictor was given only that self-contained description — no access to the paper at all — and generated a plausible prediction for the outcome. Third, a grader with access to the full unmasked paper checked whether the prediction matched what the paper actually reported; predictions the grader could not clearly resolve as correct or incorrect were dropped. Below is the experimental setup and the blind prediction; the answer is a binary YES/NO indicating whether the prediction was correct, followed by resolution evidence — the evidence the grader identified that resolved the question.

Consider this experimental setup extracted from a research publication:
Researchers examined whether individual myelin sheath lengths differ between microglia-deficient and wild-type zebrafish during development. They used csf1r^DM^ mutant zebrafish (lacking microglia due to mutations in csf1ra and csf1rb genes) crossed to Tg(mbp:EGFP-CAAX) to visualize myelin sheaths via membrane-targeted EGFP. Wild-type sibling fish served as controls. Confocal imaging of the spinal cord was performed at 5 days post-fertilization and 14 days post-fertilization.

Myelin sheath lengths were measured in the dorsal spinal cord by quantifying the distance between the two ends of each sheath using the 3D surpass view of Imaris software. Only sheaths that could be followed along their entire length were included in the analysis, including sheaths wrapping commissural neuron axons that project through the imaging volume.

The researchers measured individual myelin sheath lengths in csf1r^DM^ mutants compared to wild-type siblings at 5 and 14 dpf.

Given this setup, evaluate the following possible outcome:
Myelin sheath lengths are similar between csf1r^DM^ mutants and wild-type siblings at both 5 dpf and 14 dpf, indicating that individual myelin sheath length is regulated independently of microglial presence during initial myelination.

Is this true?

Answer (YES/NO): YES